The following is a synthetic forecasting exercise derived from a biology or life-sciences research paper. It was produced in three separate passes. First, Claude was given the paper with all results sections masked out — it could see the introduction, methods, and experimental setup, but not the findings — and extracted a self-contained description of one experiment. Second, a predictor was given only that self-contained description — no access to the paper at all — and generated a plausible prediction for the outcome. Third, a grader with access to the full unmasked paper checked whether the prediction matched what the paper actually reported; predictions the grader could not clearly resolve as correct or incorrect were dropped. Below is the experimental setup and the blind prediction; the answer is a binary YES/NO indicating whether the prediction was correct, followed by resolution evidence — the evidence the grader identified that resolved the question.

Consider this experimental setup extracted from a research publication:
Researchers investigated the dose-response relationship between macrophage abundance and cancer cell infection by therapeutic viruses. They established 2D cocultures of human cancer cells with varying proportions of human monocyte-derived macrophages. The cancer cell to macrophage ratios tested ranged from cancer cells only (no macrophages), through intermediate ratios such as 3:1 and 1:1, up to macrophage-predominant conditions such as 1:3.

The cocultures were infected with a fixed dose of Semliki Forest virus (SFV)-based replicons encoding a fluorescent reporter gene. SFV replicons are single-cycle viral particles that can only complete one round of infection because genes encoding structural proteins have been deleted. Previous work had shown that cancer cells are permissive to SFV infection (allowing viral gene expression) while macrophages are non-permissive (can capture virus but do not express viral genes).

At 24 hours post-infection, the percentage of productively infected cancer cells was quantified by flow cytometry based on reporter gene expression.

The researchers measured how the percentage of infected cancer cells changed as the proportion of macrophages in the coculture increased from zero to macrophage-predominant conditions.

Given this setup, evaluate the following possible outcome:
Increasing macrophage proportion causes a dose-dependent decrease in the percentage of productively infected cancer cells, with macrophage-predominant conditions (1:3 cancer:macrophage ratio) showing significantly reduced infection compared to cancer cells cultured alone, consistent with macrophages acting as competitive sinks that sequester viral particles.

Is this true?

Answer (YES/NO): YES